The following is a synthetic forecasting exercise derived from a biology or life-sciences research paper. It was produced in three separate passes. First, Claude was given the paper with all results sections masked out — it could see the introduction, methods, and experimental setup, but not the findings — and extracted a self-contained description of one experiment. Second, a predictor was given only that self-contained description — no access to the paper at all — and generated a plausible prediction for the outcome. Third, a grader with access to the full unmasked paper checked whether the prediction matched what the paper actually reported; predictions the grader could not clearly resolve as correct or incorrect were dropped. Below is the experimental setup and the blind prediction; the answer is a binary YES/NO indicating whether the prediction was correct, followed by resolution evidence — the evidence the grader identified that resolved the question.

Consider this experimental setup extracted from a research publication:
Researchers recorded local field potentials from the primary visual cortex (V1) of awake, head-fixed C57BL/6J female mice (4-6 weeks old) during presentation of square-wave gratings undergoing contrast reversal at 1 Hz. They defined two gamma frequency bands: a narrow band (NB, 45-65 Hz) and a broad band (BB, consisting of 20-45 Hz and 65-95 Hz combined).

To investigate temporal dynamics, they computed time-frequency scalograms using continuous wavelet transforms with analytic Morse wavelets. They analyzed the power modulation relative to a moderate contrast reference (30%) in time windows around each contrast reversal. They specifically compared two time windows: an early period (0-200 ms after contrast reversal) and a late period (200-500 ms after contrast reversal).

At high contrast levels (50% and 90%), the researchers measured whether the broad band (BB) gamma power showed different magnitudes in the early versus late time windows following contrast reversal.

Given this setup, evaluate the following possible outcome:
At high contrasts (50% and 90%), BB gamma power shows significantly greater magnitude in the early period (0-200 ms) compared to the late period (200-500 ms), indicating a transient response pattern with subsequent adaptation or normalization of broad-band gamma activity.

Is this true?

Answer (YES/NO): YES